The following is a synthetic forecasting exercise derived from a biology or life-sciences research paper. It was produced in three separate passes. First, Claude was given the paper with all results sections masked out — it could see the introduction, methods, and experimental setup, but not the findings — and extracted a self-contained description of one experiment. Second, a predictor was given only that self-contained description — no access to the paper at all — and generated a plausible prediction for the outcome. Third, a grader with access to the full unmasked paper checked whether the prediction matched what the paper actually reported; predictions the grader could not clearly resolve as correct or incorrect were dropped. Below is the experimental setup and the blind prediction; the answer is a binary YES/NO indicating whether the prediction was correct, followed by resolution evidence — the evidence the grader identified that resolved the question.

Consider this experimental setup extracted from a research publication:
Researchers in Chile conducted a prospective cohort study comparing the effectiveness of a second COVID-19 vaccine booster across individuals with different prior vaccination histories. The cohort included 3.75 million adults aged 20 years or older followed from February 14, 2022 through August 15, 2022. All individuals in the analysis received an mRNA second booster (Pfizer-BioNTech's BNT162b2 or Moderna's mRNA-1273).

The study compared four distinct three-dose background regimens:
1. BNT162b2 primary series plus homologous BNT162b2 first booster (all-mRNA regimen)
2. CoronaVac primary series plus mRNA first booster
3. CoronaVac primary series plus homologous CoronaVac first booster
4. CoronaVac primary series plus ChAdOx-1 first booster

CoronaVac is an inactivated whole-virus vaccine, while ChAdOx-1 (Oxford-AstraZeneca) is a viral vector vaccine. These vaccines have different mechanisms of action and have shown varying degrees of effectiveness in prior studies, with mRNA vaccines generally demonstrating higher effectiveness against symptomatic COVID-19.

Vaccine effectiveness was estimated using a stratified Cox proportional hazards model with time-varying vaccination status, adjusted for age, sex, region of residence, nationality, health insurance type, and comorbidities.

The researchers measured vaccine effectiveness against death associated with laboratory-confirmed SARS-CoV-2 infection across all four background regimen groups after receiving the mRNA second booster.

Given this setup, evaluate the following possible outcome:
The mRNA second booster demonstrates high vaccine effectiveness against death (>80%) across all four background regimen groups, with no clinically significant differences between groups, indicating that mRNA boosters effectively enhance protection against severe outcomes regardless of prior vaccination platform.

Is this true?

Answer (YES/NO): NO